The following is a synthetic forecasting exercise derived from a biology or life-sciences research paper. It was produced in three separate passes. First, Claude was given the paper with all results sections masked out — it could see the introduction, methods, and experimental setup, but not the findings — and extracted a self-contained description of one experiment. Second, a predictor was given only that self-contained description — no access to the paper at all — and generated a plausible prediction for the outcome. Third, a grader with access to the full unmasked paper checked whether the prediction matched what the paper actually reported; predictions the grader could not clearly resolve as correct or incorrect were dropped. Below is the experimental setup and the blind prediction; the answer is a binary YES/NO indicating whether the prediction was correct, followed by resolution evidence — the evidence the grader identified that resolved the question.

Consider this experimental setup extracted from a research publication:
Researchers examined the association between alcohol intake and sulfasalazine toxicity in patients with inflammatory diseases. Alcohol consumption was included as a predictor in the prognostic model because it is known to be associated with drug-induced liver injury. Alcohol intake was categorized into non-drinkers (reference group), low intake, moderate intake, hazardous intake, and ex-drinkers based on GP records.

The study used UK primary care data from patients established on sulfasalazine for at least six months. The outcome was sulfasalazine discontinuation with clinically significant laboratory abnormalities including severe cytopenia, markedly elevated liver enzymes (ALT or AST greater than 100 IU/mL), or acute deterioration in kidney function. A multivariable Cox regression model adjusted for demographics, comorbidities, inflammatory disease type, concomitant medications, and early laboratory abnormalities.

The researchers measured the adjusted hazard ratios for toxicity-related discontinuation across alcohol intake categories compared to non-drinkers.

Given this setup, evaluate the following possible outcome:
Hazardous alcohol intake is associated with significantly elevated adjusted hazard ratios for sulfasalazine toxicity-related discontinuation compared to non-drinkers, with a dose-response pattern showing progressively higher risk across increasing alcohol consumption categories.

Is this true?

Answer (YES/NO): NO